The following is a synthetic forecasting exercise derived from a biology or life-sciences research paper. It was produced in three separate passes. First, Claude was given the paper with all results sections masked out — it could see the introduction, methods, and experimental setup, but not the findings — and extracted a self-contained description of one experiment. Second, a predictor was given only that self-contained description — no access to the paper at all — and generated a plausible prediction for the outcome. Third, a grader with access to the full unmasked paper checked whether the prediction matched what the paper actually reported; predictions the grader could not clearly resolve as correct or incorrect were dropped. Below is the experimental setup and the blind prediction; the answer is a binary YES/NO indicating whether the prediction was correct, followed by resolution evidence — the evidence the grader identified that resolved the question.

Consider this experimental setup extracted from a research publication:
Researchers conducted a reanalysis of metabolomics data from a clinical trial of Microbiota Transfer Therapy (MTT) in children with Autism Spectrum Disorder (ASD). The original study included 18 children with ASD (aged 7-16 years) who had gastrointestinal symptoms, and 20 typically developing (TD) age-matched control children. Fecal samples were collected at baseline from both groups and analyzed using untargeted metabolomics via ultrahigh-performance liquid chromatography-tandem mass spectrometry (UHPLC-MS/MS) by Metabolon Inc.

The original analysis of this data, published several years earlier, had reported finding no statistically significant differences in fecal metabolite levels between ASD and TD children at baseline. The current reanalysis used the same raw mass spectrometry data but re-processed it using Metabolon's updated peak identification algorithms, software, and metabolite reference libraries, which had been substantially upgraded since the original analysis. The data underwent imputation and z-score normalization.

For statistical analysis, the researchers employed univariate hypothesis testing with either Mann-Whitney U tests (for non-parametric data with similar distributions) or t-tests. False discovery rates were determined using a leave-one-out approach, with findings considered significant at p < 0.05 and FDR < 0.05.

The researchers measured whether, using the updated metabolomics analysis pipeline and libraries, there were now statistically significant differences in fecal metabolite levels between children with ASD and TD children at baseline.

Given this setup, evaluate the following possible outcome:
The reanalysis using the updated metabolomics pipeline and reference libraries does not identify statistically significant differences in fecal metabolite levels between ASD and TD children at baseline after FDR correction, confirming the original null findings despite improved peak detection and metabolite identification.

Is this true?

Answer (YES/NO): NO